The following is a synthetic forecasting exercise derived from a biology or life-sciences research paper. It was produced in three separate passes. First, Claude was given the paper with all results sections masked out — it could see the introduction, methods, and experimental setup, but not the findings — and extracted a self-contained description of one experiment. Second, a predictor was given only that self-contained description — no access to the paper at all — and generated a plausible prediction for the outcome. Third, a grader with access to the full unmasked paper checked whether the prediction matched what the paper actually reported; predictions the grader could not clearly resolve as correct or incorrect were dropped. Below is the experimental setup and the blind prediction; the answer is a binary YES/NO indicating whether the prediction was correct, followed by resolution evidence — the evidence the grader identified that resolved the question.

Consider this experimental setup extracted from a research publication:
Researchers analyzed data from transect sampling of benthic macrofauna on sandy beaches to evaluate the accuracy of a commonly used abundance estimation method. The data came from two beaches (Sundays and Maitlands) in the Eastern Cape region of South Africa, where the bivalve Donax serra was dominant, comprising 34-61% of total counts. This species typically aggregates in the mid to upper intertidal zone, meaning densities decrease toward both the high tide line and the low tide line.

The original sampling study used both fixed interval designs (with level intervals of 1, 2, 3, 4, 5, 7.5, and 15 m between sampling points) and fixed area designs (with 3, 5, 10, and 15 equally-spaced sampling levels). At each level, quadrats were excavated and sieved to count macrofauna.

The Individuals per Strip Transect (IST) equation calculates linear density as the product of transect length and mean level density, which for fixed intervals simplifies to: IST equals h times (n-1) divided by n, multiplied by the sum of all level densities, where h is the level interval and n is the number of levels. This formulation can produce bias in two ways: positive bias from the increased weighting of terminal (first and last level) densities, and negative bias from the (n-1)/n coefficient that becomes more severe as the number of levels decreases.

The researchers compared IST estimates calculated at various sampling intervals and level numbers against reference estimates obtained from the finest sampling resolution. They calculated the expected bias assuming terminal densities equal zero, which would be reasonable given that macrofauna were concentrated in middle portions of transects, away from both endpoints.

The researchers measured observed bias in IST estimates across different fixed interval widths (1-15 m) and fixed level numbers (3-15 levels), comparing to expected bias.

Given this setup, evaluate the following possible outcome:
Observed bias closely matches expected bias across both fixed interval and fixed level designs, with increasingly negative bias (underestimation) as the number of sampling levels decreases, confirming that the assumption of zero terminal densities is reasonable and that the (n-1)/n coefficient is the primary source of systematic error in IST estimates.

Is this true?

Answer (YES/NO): NO